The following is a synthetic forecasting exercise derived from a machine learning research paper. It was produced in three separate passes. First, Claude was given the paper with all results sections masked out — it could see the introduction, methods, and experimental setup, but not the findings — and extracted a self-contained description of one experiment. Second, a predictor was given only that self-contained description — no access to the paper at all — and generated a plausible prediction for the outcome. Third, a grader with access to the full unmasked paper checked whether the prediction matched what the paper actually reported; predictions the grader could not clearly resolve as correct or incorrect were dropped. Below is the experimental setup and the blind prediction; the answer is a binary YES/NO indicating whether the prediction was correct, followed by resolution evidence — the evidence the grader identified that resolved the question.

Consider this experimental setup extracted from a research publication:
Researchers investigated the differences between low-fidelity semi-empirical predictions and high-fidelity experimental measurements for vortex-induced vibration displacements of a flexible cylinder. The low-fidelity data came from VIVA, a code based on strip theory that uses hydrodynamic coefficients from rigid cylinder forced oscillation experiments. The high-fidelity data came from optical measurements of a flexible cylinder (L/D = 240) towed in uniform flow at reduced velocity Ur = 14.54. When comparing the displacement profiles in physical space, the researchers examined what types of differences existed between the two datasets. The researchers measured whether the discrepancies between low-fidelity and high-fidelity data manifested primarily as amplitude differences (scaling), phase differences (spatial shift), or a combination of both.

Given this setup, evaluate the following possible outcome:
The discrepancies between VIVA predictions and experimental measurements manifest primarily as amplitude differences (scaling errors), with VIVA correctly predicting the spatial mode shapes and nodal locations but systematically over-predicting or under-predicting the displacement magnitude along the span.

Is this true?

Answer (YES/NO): NO